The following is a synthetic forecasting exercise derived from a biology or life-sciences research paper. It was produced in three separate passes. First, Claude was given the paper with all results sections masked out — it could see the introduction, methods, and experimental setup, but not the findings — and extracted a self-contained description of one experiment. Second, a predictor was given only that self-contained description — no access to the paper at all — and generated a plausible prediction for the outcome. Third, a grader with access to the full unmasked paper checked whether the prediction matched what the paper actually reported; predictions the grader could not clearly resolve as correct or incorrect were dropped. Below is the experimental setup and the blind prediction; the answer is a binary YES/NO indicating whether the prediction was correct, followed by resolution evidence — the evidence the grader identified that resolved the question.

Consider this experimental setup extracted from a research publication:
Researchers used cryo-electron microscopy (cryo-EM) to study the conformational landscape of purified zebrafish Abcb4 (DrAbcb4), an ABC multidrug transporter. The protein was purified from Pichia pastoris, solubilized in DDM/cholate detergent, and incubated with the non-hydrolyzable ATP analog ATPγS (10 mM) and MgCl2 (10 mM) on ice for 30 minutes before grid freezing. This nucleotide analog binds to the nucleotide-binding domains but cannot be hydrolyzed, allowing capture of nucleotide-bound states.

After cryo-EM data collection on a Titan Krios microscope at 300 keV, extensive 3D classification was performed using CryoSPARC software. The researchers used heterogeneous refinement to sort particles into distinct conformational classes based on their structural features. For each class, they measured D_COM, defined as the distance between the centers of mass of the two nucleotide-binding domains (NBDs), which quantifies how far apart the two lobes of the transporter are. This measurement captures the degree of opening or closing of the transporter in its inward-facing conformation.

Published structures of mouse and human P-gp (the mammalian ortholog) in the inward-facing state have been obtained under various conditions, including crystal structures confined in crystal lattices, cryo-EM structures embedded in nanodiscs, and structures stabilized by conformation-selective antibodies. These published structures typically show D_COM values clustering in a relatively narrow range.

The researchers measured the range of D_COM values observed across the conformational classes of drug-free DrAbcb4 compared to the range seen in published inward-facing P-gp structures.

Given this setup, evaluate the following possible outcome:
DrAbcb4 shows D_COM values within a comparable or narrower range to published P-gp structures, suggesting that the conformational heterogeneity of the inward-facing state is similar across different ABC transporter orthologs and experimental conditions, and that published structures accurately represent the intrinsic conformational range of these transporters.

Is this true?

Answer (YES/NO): NO